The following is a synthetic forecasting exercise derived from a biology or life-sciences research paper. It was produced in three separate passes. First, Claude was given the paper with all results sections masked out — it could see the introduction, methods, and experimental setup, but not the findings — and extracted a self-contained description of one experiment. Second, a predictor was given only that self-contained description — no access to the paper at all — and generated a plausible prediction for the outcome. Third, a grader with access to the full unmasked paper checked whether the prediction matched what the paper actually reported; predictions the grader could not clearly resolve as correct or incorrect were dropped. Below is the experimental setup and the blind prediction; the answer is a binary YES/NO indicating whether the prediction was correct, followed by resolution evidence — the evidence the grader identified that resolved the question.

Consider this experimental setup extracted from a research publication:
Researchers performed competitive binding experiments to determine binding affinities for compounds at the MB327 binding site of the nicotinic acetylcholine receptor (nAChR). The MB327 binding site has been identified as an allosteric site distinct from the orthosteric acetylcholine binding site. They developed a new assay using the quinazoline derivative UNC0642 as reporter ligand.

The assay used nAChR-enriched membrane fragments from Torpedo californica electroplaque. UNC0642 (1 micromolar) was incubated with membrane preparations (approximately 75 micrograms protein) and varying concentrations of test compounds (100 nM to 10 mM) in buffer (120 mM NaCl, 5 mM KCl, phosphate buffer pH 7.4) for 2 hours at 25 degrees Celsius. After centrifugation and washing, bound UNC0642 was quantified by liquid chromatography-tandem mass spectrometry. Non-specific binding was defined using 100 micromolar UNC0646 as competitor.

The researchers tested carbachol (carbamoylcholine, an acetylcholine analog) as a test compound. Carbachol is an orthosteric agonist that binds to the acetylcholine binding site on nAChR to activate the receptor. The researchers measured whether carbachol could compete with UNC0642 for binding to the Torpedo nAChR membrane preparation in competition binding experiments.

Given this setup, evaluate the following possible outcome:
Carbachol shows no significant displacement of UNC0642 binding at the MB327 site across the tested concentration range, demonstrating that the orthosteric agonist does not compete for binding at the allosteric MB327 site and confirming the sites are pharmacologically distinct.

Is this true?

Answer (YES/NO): NO